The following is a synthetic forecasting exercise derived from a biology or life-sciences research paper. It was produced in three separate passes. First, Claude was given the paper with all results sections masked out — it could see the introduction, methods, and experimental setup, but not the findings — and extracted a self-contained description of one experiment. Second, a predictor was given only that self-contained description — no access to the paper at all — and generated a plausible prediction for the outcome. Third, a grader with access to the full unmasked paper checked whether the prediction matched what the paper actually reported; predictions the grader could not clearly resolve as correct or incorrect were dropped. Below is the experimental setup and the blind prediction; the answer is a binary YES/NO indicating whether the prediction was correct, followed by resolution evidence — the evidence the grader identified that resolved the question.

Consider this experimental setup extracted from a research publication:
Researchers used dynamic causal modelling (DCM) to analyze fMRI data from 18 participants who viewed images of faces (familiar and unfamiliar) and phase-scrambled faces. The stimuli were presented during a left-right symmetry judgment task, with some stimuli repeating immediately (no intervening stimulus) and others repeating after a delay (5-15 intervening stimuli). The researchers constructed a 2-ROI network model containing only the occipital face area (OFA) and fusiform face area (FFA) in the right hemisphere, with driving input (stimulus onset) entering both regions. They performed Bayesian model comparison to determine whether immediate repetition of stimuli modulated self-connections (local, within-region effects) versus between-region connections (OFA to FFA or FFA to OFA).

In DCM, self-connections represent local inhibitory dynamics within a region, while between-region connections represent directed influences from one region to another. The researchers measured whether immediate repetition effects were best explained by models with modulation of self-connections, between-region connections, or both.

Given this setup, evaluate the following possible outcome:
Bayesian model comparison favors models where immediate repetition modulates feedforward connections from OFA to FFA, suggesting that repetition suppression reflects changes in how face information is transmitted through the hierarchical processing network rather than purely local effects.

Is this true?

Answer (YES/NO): NO